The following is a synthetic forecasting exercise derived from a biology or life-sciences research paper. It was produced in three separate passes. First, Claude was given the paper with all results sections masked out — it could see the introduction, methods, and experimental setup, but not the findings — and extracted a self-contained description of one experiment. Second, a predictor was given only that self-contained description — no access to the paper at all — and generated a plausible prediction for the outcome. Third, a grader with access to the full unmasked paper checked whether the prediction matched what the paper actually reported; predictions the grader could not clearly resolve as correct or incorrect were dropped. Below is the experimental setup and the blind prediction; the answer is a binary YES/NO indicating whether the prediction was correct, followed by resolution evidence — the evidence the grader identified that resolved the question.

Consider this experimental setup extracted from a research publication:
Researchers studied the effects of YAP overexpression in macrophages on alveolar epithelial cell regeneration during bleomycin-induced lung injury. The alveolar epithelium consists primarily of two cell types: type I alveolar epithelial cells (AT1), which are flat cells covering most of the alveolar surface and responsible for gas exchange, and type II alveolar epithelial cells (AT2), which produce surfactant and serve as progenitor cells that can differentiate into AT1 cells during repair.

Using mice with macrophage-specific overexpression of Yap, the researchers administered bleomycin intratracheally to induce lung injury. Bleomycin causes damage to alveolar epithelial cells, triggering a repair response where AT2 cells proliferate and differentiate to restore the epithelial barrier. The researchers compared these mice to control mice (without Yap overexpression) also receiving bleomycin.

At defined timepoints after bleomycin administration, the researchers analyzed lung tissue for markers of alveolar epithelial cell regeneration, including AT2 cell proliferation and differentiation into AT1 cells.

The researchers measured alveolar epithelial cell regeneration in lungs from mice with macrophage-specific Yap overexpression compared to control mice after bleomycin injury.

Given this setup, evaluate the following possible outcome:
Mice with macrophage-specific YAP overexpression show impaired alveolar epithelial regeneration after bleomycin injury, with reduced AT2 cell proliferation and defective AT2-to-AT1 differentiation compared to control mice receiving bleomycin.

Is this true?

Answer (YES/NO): YES